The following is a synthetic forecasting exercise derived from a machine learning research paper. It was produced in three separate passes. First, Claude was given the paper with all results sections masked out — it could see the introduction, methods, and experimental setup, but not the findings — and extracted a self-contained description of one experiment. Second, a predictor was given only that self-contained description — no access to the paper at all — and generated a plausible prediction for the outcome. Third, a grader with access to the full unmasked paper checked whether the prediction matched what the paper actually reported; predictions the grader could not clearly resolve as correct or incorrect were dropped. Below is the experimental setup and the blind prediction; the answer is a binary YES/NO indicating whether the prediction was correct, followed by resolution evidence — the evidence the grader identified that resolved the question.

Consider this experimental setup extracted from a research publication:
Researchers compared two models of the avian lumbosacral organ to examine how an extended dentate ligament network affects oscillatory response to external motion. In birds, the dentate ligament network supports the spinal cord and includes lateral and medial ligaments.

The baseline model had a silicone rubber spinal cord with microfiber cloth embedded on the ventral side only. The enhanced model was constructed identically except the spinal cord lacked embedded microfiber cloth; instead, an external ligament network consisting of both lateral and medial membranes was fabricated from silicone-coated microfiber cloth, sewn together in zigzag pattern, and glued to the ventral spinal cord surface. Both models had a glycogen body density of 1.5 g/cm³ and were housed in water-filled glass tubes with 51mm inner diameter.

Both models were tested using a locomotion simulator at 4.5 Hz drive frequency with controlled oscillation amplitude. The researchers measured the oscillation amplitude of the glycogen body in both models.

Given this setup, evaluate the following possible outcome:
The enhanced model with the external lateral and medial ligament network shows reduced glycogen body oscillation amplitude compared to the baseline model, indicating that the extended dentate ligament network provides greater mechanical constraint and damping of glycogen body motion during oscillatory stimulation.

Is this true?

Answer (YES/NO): YES